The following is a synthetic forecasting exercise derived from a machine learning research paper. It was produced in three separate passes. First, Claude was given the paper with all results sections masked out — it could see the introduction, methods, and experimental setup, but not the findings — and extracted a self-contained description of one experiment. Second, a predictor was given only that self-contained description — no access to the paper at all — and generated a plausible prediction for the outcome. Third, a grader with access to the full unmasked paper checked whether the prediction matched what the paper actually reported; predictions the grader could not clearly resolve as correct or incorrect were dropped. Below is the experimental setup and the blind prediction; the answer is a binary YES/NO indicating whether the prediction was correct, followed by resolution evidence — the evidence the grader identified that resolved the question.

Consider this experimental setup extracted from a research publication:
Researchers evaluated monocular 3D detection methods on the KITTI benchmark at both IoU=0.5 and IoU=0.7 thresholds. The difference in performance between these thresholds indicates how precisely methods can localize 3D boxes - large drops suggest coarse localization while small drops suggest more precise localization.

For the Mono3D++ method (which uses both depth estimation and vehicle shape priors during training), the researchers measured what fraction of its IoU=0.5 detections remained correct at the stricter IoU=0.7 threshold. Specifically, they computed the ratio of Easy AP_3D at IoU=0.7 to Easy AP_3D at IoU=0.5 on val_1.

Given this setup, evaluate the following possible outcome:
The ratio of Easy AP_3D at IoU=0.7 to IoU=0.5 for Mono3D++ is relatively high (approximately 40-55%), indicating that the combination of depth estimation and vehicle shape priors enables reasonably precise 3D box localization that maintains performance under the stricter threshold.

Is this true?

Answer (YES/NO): NO